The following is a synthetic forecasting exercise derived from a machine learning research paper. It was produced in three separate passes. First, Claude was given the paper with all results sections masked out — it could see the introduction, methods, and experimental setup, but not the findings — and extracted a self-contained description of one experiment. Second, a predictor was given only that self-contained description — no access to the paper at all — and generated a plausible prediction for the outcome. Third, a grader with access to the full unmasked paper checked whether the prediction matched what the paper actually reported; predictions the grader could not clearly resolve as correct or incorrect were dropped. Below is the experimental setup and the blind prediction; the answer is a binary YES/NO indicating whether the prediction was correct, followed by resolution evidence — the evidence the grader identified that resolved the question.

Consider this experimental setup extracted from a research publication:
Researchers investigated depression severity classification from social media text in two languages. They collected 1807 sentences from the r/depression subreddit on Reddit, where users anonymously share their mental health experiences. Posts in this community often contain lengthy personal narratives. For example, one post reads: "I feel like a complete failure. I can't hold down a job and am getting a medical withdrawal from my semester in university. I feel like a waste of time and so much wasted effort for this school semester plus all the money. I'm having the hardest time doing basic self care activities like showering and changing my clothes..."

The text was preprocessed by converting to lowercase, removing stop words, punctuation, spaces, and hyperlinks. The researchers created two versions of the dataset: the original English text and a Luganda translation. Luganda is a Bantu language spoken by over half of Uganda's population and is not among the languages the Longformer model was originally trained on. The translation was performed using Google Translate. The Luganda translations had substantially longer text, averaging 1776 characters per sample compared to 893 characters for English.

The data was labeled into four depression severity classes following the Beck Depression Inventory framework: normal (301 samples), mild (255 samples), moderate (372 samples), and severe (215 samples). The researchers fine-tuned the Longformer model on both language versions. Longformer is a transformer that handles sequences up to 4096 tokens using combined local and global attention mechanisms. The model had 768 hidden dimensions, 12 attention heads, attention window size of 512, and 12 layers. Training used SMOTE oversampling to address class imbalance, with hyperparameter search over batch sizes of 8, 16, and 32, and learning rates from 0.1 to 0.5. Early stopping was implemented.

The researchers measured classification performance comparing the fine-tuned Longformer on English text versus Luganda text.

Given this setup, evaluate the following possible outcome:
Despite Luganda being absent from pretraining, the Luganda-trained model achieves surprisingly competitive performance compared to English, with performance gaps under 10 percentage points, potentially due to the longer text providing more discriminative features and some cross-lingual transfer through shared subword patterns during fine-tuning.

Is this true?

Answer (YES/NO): YES